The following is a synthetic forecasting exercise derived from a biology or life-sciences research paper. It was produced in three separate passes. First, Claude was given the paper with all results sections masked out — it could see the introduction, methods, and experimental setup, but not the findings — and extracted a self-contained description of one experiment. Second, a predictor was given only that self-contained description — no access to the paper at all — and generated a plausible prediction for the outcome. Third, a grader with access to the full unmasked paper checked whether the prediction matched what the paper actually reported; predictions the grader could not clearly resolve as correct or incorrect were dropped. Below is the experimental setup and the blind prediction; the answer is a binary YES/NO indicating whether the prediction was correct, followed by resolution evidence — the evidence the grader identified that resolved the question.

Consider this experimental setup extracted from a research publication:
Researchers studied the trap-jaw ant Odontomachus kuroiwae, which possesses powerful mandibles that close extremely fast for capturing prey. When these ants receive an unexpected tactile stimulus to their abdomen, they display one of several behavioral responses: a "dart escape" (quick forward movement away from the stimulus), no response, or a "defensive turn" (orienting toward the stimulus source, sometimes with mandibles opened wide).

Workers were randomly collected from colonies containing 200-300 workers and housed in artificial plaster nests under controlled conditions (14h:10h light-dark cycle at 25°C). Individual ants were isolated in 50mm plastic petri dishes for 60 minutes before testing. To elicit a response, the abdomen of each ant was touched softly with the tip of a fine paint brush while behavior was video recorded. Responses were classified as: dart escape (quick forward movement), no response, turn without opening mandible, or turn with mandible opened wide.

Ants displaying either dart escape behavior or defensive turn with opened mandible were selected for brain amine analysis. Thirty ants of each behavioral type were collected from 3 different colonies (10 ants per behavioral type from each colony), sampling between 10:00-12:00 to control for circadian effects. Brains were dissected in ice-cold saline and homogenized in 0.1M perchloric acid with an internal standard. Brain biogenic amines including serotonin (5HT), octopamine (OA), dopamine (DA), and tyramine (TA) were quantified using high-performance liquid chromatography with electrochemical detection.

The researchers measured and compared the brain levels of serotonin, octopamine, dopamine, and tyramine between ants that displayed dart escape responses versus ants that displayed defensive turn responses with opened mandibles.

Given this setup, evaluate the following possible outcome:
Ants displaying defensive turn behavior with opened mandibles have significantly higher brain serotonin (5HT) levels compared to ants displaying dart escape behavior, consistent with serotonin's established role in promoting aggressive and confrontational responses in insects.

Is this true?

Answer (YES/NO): YES